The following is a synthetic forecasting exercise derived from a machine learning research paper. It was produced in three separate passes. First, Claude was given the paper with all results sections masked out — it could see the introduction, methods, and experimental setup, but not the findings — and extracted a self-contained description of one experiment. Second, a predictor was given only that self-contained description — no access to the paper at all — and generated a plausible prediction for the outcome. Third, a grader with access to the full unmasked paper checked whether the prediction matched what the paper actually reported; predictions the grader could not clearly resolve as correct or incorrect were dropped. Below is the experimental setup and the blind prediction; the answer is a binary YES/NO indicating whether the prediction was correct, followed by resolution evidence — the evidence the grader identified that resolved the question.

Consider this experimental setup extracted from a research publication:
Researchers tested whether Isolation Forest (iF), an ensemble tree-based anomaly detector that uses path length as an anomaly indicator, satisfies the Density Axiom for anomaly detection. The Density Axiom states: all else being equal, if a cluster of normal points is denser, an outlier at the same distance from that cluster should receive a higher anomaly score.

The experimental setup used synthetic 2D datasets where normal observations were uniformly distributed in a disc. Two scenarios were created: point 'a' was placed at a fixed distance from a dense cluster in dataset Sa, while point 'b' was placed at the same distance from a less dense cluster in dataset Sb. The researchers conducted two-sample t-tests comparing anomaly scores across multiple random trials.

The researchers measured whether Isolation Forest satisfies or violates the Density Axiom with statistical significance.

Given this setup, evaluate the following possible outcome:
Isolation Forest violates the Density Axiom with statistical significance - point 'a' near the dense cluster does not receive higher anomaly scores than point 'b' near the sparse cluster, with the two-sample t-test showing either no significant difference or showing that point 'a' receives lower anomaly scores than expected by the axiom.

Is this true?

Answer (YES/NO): YES